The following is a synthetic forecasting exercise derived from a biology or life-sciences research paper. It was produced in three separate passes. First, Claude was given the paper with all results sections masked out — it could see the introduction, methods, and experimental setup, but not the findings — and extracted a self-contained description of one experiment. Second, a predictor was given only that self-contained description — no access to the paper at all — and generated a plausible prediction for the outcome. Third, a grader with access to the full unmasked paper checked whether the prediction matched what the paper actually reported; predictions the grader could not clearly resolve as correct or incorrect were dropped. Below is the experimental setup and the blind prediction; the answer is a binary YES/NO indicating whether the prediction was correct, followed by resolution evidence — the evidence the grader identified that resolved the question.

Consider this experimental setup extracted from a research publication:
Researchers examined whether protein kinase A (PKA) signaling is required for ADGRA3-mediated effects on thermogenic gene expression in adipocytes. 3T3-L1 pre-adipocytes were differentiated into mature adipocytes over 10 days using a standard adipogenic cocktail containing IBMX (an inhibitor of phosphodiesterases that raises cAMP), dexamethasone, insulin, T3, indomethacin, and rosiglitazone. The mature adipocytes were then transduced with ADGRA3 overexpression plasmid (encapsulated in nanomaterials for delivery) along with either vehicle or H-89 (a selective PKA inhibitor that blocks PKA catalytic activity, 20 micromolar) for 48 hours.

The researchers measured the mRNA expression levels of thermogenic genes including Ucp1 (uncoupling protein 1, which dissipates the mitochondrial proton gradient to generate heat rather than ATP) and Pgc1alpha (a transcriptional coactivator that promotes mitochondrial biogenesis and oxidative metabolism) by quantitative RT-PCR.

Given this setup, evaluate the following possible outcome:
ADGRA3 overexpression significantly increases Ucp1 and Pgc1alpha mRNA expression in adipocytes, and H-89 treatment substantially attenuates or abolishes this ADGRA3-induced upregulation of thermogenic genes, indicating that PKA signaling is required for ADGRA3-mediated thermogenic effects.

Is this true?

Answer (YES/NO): YES